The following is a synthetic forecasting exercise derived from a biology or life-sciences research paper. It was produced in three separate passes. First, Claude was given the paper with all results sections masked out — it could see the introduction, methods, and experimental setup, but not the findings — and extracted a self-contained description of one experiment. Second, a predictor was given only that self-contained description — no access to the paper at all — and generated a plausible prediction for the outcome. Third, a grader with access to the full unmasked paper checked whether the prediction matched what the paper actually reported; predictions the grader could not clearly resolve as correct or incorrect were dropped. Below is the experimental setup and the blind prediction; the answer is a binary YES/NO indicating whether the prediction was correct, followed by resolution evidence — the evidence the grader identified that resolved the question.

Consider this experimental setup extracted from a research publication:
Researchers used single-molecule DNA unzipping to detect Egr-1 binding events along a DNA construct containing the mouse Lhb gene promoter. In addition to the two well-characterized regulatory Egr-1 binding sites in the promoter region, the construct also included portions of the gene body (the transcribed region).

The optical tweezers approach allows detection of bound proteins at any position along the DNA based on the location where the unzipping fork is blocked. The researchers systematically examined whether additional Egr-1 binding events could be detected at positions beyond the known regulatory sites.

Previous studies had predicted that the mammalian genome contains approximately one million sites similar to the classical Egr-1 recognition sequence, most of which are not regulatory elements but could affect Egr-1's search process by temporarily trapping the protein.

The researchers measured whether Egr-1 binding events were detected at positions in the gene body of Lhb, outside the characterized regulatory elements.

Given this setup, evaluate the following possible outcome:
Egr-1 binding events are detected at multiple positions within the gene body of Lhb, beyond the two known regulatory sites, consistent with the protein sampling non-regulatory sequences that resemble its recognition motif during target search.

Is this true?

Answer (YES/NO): YES